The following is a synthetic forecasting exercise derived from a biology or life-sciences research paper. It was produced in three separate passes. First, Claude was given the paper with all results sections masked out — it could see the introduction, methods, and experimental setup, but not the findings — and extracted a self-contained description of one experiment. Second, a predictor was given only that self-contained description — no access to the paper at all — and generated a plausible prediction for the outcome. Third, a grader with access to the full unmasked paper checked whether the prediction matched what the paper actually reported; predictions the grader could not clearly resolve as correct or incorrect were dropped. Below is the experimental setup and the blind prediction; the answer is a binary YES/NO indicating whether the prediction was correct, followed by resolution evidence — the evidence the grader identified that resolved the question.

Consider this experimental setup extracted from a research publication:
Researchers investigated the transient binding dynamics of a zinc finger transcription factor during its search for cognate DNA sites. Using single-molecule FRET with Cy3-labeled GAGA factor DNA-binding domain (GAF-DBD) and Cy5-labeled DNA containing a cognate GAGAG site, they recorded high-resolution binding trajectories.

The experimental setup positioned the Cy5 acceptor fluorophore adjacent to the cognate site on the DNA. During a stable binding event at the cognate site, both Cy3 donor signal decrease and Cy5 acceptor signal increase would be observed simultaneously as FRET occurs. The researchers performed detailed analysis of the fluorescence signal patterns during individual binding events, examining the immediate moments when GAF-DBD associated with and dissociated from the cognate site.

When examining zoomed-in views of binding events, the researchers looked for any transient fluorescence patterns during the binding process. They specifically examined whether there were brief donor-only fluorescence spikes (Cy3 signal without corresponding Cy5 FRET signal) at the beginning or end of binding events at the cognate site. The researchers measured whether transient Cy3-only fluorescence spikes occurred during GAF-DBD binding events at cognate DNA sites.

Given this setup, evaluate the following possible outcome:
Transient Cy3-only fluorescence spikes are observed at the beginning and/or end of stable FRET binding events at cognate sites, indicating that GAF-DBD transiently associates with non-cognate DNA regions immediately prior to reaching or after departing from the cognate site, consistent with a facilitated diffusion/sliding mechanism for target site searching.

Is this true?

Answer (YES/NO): YES